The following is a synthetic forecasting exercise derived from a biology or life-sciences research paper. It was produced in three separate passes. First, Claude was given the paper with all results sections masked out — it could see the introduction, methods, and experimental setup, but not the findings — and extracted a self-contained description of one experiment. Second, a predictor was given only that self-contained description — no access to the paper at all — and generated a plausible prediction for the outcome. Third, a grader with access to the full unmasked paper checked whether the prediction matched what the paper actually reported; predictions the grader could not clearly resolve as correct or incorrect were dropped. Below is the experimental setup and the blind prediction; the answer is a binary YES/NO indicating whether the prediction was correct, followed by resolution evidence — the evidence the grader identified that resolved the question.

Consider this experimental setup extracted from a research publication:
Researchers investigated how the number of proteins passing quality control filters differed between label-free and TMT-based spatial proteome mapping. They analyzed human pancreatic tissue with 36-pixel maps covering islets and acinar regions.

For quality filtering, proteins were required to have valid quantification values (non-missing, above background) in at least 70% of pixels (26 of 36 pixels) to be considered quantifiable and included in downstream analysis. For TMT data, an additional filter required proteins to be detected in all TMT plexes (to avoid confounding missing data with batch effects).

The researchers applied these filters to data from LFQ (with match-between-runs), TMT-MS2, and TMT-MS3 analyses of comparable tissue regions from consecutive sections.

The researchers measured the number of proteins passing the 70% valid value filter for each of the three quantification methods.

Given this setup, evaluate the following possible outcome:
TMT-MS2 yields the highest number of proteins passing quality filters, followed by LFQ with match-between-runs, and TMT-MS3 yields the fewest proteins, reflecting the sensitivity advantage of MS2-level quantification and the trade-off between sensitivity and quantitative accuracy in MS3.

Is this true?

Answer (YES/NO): NO